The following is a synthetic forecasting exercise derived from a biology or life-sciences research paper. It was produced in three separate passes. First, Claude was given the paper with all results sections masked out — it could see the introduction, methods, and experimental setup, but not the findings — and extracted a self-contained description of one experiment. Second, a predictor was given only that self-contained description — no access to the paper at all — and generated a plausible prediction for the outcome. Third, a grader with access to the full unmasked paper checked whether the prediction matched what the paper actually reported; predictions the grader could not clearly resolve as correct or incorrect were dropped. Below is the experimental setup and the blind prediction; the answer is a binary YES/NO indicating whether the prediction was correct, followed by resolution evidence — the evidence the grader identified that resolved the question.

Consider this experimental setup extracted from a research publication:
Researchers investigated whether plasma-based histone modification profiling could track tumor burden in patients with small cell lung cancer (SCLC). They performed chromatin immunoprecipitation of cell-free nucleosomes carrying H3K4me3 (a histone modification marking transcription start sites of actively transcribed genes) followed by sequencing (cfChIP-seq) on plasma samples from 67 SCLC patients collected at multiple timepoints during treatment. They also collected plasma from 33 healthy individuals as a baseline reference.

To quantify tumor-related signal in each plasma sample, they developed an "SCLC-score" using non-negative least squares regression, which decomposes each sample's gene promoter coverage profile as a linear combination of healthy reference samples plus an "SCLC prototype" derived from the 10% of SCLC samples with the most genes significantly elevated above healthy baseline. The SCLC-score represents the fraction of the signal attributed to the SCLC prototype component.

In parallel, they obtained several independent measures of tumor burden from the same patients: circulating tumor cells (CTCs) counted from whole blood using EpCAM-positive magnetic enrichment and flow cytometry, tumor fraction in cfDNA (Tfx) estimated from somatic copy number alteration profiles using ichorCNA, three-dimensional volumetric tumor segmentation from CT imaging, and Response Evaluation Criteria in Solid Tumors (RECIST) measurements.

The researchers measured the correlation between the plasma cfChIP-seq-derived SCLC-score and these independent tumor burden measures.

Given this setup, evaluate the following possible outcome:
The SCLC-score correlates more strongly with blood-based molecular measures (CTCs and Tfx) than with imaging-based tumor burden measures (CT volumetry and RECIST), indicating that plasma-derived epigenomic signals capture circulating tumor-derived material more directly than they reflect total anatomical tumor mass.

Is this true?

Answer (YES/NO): NO